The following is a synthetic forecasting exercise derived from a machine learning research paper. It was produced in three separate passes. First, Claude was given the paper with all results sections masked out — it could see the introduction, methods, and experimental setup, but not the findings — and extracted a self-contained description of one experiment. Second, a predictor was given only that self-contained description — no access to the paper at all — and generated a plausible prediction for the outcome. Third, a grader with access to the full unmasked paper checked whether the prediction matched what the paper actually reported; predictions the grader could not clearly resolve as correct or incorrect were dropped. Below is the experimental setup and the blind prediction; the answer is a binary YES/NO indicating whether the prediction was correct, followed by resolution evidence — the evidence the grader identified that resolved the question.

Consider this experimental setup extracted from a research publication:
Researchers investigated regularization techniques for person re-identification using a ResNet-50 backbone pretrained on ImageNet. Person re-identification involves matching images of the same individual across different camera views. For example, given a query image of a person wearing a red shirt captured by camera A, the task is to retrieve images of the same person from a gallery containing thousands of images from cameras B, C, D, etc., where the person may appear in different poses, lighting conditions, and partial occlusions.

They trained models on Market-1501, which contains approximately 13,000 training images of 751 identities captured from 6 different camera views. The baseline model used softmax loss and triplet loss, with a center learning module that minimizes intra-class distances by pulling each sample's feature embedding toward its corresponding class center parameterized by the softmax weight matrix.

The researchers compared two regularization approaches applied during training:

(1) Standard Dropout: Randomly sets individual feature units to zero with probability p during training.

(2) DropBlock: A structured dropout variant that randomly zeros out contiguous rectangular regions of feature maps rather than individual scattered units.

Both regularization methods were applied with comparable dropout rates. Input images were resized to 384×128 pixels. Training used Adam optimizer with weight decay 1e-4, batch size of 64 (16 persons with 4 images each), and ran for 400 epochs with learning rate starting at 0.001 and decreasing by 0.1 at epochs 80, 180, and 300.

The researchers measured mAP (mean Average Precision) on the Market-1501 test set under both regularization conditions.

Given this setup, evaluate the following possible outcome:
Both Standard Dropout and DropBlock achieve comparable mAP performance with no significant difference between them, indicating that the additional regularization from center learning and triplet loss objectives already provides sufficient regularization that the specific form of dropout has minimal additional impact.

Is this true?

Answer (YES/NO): NO